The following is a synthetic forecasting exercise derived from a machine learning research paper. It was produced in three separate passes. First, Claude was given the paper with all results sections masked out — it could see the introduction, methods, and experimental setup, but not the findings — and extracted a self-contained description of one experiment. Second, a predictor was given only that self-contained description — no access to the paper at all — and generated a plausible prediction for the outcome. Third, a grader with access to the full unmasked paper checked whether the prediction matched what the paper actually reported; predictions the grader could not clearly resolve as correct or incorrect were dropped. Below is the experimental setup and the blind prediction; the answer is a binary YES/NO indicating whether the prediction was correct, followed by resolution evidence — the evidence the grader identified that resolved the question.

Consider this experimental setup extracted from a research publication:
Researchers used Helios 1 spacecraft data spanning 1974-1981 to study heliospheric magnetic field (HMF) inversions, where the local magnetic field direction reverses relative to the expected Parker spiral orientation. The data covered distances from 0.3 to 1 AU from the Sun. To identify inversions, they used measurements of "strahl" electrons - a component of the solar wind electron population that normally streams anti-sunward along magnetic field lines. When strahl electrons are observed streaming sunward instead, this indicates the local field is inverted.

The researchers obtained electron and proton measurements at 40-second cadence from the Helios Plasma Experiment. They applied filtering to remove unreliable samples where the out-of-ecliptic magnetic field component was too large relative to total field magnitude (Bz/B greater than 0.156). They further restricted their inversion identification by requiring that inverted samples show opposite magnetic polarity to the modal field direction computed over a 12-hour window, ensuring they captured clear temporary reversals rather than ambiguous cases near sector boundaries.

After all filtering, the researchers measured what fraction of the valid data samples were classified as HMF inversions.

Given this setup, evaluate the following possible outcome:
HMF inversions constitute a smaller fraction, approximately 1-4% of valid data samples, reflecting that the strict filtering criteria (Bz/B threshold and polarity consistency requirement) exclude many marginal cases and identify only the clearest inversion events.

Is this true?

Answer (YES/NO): YES